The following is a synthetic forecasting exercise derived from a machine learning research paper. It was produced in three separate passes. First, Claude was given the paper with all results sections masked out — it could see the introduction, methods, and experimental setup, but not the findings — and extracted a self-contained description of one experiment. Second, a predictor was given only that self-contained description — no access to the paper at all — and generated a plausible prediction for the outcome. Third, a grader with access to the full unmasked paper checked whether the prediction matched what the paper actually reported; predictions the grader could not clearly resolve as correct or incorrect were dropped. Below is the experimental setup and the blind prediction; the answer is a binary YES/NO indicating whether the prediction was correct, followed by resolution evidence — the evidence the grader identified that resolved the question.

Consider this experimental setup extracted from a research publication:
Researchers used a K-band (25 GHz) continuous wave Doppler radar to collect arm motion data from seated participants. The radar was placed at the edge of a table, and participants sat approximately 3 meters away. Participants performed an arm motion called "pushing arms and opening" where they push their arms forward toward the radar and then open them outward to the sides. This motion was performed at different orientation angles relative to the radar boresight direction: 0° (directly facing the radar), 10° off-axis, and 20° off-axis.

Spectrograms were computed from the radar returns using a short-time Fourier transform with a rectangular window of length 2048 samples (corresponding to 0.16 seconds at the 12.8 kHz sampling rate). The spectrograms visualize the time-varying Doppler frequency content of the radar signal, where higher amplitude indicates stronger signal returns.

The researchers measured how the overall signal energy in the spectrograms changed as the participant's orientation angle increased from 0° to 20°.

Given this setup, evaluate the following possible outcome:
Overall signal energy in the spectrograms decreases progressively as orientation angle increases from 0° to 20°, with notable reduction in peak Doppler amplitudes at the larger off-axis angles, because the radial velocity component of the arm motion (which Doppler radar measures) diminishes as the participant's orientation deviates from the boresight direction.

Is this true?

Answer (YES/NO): NO